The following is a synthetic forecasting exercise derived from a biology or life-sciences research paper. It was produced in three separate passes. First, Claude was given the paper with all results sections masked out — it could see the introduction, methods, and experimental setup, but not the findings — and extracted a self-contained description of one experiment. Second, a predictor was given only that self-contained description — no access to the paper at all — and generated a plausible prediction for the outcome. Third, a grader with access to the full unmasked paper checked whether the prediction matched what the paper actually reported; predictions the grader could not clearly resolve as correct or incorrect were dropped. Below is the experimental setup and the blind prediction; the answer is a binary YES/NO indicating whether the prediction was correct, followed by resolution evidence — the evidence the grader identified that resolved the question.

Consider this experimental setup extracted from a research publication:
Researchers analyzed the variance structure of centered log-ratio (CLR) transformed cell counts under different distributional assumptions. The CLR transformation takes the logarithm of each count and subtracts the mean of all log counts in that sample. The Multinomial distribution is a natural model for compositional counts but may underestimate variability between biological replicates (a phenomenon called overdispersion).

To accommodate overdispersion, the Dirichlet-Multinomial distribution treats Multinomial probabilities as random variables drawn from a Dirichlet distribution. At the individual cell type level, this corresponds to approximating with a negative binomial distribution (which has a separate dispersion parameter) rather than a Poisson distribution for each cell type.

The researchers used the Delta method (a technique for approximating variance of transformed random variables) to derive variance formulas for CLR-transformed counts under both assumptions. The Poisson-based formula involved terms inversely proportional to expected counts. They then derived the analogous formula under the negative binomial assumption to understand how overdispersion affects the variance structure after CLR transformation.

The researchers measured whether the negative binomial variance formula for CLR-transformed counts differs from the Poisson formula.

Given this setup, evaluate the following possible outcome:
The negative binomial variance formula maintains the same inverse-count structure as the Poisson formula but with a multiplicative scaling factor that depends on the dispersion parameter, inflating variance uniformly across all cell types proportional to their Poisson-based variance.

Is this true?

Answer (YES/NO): NO